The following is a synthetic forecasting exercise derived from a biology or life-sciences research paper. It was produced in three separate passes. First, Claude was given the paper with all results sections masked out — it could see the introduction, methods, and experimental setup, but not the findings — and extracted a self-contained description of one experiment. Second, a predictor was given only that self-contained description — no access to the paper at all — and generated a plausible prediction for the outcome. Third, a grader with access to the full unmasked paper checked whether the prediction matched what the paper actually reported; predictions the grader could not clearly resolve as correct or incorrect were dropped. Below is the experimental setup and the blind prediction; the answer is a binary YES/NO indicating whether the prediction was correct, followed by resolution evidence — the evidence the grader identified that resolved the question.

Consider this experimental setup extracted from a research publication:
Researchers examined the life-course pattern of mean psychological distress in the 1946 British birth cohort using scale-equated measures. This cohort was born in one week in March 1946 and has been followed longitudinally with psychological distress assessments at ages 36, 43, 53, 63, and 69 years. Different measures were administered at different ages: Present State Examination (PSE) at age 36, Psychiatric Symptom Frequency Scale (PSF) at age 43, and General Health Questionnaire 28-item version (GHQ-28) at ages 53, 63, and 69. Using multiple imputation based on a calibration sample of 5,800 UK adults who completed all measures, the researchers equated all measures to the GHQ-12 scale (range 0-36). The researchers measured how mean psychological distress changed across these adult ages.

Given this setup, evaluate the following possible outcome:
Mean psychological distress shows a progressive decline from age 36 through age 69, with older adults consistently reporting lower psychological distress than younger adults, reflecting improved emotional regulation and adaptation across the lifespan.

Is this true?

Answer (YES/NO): NO